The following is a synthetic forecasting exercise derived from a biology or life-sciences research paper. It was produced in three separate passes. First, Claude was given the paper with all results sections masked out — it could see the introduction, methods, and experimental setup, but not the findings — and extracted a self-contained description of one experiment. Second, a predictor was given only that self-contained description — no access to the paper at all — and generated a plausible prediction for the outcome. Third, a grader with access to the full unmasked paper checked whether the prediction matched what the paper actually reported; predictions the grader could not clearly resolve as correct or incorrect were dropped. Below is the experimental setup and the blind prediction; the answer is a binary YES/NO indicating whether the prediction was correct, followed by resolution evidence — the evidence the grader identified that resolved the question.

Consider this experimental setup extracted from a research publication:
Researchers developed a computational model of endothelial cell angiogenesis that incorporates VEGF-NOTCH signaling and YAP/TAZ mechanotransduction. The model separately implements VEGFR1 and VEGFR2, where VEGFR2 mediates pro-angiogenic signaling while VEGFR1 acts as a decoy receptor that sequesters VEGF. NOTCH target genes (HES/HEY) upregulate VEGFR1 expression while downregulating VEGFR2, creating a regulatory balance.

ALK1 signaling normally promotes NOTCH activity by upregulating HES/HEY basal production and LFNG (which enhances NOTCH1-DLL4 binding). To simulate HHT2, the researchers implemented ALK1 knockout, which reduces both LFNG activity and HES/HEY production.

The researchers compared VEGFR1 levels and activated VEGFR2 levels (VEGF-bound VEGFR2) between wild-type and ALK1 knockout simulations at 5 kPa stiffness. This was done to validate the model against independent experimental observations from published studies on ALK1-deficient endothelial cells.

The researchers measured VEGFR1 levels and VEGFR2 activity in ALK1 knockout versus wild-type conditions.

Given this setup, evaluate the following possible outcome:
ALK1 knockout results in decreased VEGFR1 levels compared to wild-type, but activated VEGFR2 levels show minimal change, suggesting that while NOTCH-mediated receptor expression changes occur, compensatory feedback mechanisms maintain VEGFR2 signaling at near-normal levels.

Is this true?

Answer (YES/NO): NO